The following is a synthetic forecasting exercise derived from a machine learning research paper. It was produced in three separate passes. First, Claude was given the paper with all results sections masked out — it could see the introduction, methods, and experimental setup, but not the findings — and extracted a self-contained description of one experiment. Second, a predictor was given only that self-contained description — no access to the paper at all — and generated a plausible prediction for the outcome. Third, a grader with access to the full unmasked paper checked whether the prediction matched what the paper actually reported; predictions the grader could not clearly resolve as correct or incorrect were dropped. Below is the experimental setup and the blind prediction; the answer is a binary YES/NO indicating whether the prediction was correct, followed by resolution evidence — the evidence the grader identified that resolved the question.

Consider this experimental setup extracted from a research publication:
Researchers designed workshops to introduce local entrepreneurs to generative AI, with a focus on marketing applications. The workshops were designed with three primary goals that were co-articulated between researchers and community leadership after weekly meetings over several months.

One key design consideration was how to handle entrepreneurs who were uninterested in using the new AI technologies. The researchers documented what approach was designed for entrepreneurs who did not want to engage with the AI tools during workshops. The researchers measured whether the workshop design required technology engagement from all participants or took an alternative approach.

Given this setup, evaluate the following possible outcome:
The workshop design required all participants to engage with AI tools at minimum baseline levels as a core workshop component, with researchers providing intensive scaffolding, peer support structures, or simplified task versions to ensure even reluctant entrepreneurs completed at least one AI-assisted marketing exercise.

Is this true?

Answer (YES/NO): NO